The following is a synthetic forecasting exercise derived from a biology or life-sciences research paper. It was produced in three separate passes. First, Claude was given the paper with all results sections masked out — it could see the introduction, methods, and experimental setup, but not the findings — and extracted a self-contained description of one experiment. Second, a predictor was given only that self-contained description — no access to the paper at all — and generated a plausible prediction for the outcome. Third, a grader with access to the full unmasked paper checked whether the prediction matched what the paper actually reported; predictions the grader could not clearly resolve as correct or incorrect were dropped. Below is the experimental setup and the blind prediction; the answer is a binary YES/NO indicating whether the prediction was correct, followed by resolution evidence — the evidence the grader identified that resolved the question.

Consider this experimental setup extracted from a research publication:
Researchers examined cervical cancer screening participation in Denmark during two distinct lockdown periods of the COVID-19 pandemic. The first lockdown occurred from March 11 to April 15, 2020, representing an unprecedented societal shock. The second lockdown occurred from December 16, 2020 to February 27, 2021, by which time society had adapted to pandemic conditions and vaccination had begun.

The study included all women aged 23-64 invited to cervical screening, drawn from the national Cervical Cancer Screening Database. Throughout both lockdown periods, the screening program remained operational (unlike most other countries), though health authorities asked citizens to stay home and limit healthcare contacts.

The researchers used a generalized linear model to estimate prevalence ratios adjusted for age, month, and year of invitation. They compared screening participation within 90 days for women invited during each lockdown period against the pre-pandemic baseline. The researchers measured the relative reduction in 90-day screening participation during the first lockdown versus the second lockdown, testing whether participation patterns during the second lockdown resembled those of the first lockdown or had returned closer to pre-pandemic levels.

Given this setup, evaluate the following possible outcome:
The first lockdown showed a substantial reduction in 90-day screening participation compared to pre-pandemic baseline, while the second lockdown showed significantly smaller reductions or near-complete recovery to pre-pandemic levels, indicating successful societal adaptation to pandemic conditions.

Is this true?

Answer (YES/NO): YES